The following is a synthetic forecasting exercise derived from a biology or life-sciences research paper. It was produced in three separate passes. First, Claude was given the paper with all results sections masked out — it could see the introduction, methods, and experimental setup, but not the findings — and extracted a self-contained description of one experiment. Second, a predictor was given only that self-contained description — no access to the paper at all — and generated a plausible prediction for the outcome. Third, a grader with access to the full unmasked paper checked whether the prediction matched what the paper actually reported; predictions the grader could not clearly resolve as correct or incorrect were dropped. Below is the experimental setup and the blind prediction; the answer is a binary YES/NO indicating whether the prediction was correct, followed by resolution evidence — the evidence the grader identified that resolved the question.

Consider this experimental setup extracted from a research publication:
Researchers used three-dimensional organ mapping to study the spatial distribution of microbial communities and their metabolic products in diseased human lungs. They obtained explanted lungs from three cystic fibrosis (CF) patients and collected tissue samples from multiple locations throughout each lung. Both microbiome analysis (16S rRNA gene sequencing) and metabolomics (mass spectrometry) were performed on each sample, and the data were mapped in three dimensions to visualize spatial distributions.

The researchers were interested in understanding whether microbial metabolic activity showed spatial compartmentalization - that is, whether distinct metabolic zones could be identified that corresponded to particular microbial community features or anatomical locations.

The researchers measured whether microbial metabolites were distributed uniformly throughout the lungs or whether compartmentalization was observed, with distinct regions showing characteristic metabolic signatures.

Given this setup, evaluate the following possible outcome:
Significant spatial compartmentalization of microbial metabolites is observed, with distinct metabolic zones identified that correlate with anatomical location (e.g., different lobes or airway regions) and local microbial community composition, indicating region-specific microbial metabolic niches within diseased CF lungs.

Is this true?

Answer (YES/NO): YES